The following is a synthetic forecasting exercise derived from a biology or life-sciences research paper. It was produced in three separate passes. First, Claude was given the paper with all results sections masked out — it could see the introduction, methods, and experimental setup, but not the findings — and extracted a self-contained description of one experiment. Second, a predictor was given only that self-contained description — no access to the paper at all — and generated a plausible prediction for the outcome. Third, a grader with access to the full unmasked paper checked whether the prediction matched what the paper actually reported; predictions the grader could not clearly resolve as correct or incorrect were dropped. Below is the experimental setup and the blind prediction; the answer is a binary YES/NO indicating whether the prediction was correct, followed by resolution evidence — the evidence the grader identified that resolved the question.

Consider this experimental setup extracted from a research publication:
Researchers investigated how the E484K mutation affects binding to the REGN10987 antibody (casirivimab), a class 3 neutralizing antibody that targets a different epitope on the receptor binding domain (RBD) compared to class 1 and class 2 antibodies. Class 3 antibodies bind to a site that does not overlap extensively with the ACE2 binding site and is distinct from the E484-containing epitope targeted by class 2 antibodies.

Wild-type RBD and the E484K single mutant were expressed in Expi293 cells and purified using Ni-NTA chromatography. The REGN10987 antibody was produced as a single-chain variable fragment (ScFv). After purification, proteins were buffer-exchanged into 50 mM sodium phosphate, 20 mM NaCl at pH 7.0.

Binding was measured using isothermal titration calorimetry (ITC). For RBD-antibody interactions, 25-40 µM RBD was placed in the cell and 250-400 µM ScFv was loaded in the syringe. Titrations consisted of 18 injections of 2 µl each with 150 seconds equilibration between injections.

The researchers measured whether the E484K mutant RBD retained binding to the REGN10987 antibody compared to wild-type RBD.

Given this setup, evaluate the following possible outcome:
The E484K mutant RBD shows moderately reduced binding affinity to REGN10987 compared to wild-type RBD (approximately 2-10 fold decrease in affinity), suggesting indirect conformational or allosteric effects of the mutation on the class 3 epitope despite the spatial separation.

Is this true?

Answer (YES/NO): NO